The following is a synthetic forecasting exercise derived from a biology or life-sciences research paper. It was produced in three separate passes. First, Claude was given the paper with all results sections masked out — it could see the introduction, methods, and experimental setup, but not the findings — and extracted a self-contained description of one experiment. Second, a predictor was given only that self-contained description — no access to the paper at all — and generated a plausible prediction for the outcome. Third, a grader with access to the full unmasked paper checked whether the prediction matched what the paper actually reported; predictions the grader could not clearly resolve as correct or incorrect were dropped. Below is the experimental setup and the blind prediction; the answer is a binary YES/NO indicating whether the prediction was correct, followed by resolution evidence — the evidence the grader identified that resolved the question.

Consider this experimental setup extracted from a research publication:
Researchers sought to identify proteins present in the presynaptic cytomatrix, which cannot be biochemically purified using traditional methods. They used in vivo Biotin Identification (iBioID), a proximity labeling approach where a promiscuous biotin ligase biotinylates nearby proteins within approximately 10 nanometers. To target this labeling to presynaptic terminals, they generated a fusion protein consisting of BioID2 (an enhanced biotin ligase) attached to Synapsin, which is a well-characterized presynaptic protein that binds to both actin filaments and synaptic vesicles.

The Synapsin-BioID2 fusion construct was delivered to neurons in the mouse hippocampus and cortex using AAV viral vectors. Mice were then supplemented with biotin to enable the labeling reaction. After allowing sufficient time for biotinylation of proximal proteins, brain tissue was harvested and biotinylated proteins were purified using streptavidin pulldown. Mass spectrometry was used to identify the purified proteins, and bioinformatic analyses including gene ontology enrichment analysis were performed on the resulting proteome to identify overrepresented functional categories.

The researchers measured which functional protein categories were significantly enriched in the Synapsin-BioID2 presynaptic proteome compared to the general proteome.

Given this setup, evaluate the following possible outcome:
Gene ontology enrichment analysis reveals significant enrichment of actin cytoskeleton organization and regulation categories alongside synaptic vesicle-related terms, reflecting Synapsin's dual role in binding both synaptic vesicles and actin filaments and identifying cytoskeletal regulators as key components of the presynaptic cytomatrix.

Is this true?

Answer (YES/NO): YES